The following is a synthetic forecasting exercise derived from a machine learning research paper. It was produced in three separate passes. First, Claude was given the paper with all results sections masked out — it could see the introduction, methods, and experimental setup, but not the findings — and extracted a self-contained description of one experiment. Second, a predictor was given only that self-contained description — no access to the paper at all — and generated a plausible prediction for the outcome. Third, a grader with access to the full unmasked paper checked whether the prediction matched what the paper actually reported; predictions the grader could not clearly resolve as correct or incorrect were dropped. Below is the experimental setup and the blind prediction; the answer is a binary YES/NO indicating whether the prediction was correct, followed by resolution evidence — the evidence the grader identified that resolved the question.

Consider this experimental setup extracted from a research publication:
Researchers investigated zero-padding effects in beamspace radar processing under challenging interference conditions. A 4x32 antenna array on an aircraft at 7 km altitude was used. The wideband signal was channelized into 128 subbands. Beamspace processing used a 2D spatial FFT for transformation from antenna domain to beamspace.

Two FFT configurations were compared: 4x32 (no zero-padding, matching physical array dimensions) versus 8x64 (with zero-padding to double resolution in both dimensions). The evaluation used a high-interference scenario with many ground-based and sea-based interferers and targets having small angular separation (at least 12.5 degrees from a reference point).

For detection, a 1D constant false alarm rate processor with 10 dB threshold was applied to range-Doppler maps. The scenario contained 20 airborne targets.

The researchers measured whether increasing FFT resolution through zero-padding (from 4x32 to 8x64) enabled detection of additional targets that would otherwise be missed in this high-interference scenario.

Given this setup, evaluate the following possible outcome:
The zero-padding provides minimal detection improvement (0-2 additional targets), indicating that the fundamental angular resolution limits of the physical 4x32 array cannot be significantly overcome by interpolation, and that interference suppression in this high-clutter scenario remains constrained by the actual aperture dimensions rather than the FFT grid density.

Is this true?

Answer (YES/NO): YES